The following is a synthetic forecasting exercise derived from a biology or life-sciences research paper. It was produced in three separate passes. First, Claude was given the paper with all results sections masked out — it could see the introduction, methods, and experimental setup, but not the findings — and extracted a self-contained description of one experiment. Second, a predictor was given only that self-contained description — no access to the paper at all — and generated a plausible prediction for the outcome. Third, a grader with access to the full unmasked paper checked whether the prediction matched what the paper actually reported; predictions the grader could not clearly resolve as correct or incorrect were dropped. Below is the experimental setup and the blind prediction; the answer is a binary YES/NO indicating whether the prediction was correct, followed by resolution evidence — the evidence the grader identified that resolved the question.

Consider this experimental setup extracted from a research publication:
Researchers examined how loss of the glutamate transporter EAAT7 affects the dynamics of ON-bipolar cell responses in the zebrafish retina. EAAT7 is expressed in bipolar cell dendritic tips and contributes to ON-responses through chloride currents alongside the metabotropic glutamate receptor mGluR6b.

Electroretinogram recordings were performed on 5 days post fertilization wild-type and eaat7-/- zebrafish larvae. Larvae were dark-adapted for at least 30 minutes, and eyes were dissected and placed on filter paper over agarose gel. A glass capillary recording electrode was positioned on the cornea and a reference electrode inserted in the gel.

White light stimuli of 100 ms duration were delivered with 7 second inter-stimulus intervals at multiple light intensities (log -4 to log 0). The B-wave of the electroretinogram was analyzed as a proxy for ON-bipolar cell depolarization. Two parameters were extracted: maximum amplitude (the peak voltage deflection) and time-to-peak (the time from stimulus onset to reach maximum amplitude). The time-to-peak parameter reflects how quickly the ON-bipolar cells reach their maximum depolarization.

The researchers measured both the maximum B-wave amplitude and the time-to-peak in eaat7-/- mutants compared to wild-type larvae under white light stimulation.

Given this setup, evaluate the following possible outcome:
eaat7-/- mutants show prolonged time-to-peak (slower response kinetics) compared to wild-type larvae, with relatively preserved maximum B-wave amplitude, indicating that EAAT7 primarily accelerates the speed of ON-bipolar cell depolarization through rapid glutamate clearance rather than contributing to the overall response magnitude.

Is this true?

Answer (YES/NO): YES